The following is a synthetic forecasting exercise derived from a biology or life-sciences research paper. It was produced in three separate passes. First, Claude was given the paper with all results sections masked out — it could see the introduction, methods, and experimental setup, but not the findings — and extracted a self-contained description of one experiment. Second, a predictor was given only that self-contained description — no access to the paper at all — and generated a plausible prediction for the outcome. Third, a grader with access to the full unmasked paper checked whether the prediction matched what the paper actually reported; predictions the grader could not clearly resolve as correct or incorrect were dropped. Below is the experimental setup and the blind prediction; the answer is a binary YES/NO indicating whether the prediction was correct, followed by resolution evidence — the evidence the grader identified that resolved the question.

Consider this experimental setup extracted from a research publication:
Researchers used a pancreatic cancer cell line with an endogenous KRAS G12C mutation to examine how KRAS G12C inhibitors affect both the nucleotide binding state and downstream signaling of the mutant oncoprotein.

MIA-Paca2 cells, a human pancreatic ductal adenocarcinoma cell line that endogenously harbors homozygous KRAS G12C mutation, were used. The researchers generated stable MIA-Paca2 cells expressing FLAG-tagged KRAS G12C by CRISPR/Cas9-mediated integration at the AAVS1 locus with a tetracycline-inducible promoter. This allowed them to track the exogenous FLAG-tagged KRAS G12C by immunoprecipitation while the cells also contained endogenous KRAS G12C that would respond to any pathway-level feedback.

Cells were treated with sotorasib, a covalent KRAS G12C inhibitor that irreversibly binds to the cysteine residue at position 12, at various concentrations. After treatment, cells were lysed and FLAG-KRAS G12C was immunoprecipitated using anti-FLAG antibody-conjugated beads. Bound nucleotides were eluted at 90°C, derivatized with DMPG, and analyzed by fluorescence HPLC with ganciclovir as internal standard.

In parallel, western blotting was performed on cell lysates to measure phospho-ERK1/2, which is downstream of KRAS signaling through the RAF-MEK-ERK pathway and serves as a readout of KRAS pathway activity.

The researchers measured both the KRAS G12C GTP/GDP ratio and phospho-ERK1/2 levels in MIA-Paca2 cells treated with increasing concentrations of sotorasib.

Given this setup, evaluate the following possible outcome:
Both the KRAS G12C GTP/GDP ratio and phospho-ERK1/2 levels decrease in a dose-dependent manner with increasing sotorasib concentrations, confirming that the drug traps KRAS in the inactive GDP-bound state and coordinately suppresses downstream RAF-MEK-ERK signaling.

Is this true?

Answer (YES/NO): YES